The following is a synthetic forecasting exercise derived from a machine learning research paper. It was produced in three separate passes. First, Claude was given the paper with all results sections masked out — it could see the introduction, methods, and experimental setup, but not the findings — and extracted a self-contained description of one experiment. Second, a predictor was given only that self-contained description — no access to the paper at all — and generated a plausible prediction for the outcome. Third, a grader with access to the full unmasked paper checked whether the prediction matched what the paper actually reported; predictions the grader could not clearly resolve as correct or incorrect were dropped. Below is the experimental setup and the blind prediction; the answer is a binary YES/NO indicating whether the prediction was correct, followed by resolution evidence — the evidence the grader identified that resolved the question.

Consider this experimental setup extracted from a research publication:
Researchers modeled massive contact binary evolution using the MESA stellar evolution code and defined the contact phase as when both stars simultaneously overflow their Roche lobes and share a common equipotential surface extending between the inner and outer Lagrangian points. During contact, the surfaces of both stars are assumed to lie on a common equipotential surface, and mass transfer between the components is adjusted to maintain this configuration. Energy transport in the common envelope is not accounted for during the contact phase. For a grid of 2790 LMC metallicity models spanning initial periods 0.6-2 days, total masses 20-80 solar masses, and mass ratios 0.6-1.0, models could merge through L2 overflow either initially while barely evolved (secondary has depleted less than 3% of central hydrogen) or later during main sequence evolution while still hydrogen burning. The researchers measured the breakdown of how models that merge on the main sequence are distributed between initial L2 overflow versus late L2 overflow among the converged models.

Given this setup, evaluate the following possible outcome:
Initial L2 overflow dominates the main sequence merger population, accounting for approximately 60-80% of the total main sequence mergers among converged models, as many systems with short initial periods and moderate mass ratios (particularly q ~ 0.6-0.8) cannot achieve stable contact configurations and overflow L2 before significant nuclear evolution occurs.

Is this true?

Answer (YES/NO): NO